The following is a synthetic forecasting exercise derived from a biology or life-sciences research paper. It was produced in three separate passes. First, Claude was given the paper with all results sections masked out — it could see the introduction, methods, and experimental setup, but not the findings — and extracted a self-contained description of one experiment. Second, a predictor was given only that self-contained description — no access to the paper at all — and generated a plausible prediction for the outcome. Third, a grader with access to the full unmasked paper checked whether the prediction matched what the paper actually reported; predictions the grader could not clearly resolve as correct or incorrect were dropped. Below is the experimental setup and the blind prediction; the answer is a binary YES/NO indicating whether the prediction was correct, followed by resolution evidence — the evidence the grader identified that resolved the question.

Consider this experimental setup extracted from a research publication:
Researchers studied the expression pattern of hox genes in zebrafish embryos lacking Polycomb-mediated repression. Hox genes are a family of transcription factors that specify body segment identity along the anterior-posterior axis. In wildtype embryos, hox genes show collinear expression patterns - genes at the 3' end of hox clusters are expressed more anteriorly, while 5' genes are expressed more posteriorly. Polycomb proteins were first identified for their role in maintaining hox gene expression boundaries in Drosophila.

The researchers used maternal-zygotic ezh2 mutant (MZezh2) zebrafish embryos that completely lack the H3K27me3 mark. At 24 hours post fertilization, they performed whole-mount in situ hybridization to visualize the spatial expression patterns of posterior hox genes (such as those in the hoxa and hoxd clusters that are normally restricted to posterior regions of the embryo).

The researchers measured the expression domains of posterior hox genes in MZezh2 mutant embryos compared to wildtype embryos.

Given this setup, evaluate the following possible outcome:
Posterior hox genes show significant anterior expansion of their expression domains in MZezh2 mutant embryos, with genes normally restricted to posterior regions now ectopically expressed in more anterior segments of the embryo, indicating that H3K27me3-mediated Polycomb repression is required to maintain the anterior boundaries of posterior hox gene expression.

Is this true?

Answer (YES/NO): YES